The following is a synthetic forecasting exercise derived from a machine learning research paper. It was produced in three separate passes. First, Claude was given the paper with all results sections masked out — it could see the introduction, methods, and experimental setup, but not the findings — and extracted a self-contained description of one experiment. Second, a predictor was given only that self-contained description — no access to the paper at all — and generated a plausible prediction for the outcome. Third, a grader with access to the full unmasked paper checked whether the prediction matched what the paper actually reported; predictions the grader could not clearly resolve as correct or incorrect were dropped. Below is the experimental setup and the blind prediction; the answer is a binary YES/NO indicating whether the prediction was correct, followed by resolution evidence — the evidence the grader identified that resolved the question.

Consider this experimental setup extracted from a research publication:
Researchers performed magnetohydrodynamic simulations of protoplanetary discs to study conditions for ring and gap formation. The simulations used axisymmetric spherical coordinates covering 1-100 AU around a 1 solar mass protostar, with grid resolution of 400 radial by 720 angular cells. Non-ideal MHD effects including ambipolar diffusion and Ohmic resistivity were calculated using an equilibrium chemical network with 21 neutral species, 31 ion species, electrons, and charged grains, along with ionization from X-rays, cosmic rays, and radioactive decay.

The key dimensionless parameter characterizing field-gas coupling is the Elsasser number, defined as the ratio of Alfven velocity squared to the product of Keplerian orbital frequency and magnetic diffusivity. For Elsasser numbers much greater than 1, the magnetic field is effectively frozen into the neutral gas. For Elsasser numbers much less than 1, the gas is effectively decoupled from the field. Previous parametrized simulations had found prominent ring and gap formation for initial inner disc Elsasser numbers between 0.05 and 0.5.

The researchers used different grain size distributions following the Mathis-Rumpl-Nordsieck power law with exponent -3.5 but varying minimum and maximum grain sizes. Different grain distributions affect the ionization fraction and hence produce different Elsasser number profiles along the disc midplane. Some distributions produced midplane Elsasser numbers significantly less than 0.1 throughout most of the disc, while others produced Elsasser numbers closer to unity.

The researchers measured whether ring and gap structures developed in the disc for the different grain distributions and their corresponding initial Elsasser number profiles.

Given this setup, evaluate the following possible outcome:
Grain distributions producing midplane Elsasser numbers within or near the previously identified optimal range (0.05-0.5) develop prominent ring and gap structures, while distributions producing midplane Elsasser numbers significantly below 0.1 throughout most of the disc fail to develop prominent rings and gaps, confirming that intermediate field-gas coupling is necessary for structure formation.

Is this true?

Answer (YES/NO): NO